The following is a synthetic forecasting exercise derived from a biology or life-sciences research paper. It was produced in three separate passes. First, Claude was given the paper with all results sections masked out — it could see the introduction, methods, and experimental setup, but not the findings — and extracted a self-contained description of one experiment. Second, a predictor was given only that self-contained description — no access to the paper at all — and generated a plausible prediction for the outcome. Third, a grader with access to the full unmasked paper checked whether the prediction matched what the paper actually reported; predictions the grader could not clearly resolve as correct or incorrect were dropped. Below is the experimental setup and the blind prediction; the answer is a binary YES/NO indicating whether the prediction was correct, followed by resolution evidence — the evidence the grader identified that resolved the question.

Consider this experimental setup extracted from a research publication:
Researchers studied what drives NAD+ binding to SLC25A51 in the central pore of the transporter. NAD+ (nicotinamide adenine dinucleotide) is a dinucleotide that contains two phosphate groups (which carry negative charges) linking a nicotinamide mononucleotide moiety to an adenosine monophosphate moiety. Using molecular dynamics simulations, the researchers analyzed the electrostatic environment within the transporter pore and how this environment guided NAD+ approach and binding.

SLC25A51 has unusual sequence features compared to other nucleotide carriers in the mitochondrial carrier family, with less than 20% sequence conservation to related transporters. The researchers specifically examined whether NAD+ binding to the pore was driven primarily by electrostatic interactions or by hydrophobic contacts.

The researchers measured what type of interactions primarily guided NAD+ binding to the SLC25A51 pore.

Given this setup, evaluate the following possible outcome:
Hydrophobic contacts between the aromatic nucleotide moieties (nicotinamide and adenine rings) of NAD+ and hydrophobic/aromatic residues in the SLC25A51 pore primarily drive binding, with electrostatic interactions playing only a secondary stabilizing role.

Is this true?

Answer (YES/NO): NO